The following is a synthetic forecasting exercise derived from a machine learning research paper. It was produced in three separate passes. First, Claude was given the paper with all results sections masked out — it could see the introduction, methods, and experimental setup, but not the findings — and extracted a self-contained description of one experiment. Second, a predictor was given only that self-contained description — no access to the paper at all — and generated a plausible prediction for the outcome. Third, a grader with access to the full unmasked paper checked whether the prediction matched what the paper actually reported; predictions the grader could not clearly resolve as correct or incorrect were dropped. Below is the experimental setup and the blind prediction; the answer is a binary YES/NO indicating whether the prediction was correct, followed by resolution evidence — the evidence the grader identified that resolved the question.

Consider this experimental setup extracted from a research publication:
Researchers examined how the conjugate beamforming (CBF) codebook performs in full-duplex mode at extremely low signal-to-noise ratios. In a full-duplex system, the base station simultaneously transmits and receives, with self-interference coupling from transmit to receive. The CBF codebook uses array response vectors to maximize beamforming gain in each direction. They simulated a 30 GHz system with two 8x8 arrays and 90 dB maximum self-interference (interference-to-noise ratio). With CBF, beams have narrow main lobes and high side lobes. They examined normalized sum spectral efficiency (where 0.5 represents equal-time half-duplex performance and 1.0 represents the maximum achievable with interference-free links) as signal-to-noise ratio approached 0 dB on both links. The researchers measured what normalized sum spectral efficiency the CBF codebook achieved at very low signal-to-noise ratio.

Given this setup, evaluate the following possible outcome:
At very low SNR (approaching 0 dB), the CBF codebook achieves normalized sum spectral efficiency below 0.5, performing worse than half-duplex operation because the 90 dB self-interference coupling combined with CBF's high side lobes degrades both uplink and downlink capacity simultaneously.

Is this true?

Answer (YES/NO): NO